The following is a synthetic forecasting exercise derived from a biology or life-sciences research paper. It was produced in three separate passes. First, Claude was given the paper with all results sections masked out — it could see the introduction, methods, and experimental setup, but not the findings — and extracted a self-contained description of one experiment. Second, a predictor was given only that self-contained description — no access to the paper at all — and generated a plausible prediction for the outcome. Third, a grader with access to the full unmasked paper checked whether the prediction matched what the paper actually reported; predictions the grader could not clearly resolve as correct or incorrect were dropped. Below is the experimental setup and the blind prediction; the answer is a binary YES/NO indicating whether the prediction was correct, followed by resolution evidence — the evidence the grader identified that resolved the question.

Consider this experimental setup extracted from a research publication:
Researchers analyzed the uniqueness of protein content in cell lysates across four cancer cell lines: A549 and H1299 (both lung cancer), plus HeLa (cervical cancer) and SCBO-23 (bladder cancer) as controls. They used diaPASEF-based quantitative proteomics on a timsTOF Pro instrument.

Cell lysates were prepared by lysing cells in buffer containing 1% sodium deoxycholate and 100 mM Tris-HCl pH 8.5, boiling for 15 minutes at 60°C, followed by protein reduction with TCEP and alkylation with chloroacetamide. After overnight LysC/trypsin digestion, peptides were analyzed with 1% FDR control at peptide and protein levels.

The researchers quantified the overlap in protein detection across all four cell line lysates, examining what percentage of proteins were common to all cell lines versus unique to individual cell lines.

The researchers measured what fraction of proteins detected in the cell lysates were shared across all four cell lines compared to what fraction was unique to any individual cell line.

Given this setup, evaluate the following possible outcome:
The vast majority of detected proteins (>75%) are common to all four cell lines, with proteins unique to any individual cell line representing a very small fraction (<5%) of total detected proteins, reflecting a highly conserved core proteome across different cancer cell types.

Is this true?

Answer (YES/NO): YES